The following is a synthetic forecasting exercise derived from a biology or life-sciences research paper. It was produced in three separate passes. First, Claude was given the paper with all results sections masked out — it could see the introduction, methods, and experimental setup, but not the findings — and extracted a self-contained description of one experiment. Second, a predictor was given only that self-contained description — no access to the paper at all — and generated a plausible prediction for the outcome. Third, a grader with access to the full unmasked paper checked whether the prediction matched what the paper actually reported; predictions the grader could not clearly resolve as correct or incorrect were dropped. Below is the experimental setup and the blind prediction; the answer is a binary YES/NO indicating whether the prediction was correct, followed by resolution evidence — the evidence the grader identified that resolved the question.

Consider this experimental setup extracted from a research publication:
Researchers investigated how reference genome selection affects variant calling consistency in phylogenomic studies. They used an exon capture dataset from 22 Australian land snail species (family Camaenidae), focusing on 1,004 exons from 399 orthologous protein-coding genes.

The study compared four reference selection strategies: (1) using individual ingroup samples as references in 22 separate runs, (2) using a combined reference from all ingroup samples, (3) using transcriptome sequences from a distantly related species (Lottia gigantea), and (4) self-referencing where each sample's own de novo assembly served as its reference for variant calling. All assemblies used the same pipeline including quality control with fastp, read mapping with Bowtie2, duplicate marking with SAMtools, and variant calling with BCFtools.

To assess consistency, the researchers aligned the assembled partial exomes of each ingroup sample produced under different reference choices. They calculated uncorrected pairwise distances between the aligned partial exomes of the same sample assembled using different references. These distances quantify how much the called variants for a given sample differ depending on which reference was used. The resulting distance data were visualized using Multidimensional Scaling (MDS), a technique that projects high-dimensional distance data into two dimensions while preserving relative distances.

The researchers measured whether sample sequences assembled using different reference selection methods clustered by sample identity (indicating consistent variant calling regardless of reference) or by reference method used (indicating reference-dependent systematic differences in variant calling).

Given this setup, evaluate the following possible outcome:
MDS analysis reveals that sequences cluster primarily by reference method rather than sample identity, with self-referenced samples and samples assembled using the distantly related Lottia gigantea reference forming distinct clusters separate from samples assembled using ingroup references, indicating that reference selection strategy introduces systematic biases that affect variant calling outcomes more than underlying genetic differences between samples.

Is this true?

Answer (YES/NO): NO